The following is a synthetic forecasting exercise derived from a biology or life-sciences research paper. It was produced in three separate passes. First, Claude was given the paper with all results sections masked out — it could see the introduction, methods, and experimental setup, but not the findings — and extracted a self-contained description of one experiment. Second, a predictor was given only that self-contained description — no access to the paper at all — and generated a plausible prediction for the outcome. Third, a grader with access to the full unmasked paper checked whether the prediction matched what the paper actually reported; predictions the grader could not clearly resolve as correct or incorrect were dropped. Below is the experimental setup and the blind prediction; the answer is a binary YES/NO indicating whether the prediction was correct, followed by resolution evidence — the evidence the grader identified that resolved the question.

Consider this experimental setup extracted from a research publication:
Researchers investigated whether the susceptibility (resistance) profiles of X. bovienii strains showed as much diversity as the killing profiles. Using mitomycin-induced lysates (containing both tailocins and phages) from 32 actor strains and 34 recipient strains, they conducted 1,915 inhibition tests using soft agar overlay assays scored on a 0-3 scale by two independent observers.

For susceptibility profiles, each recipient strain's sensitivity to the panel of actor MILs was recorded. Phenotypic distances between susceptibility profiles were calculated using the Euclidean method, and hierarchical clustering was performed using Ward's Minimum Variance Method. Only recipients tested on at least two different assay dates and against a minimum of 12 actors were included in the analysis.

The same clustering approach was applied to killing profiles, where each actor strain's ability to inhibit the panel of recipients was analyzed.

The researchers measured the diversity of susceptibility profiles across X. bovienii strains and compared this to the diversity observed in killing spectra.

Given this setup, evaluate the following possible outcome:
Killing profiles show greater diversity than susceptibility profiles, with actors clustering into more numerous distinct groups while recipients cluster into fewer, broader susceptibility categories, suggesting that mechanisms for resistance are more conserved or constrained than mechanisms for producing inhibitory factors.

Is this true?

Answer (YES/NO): NO